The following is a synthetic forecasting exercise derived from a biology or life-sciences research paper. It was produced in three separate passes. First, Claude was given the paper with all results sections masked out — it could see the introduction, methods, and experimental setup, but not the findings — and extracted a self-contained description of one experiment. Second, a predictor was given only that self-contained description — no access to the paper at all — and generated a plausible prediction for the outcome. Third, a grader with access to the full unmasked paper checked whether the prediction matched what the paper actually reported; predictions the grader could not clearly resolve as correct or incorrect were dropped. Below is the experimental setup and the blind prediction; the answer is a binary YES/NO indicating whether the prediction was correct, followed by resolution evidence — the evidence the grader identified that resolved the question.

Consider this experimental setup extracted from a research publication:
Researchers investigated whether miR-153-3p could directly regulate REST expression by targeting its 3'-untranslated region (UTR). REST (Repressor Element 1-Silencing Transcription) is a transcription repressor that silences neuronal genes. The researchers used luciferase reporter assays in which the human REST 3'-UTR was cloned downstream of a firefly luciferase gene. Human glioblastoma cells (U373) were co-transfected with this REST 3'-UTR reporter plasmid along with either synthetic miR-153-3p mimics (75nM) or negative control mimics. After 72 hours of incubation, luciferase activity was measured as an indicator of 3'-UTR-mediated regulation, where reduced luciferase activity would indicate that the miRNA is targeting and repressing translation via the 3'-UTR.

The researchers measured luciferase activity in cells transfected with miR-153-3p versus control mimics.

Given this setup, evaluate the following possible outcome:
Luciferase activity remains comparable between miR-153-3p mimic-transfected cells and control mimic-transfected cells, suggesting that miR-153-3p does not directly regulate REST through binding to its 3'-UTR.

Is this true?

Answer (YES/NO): NO